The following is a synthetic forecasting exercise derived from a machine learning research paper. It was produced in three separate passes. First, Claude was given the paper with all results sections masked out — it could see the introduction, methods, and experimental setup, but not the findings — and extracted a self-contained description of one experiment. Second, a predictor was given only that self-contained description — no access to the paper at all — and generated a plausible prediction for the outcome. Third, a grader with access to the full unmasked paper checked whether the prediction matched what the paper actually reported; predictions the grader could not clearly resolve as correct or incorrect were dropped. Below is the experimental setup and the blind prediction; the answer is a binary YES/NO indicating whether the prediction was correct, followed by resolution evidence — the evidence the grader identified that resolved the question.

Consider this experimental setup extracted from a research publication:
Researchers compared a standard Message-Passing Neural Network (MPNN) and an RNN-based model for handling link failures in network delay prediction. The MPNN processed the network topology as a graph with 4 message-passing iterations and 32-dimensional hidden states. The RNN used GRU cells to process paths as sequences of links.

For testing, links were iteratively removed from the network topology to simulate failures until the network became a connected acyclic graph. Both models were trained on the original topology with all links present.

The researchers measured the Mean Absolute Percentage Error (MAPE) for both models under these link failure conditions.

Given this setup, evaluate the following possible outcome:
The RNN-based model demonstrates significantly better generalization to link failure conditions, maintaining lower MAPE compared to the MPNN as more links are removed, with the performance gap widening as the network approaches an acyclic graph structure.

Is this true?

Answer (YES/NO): NO